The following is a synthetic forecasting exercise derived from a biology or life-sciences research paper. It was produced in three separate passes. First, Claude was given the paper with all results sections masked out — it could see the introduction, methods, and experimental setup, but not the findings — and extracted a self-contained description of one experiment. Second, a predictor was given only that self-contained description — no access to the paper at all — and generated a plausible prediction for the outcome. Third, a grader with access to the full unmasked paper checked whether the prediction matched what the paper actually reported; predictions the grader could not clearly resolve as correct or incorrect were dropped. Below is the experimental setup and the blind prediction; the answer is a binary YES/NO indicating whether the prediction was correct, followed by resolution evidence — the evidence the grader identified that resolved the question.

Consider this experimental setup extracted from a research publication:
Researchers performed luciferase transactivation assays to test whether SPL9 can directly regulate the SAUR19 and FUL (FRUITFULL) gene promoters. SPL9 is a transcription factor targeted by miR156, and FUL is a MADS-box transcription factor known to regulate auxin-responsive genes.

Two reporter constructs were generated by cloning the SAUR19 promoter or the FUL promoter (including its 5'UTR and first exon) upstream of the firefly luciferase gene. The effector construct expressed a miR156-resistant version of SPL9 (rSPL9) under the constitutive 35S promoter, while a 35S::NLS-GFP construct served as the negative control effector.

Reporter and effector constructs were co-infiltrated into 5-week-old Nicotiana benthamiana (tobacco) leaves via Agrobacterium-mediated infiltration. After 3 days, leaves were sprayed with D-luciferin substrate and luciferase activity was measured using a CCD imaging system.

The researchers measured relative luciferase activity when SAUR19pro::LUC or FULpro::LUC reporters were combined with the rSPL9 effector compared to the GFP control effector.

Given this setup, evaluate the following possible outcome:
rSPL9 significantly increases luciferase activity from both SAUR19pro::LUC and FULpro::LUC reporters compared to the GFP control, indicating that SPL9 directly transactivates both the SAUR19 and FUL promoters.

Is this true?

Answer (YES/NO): NO